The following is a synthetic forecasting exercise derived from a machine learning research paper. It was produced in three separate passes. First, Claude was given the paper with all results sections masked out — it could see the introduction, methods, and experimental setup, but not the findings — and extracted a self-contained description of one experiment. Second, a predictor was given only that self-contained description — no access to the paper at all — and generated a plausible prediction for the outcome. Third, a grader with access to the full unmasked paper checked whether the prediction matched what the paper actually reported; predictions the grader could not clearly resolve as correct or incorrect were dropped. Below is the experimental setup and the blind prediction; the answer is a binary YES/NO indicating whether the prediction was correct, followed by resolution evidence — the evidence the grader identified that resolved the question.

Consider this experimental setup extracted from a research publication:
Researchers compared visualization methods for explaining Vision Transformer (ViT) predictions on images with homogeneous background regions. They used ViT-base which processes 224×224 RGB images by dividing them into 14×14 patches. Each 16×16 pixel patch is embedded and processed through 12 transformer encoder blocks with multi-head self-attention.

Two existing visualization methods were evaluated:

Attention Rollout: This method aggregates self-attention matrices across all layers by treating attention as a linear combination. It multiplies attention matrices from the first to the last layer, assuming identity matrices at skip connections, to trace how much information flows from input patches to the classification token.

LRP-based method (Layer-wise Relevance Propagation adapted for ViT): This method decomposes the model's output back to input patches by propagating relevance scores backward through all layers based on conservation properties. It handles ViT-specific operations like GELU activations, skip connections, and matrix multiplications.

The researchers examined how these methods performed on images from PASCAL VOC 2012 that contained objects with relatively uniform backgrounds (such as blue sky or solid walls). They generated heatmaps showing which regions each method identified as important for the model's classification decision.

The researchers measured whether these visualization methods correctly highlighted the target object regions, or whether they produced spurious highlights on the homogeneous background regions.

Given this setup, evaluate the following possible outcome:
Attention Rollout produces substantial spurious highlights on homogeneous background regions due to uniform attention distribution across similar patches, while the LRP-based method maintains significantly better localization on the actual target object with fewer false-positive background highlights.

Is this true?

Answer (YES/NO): NO